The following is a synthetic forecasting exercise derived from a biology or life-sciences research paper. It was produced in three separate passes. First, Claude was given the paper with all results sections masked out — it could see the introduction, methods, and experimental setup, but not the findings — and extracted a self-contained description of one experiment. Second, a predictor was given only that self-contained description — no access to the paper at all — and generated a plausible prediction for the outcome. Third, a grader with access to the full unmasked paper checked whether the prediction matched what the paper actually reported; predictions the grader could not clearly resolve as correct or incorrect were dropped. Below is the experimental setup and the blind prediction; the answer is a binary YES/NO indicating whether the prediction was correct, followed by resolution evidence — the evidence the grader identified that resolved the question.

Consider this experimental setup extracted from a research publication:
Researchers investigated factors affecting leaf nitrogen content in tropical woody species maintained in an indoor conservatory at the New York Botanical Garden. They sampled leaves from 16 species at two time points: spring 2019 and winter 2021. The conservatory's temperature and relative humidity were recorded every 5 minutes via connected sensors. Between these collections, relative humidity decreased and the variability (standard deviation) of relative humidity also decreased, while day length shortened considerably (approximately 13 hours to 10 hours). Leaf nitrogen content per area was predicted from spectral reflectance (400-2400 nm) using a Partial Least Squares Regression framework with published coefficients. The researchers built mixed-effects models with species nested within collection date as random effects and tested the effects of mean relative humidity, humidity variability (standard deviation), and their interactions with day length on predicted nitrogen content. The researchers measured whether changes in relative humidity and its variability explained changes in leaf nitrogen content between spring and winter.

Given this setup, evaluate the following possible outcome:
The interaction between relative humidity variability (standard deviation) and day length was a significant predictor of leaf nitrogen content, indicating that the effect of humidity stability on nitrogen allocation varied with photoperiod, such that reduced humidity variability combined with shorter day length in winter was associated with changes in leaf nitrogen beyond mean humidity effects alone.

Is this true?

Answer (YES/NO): NO